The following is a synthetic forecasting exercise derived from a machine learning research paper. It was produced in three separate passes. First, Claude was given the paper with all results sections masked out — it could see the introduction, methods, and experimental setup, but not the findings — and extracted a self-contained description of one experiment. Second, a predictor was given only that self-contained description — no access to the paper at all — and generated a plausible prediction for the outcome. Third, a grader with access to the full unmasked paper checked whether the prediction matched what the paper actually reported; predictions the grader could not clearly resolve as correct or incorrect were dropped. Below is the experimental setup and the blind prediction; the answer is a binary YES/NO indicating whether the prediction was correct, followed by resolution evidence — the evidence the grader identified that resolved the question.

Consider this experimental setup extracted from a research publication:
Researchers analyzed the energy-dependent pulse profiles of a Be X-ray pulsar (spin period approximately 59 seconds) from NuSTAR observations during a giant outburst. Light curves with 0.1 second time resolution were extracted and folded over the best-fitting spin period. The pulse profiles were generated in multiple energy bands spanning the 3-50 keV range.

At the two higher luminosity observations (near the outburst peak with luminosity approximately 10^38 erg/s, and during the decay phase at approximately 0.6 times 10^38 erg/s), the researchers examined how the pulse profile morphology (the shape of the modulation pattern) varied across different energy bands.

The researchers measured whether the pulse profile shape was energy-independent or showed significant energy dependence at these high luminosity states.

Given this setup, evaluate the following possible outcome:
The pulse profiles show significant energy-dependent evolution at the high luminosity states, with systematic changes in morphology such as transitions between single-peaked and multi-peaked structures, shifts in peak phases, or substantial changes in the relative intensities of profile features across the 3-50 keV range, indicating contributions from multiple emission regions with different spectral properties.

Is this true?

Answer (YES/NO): YES